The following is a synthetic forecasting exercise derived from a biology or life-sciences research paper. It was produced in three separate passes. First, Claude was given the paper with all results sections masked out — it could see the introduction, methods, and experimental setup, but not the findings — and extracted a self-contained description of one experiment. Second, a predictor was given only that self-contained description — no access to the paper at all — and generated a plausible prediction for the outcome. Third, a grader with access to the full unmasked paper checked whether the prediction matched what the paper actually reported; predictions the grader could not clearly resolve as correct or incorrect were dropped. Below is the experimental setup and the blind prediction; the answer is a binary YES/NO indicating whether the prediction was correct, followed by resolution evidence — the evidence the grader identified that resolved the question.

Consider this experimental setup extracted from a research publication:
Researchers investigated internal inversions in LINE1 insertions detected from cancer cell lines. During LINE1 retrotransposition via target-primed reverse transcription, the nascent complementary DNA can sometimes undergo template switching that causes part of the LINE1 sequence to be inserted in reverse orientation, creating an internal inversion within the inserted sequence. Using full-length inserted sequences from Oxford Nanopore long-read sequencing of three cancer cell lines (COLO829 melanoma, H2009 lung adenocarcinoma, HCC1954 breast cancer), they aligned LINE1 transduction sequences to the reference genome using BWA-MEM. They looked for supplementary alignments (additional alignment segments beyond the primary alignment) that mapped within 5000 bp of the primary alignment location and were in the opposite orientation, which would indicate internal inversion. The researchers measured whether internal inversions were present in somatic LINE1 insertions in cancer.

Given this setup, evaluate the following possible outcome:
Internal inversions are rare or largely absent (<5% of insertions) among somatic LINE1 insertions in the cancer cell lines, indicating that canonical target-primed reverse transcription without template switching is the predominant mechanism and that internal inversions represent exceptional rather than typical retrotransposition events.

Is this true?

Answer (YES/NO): NO